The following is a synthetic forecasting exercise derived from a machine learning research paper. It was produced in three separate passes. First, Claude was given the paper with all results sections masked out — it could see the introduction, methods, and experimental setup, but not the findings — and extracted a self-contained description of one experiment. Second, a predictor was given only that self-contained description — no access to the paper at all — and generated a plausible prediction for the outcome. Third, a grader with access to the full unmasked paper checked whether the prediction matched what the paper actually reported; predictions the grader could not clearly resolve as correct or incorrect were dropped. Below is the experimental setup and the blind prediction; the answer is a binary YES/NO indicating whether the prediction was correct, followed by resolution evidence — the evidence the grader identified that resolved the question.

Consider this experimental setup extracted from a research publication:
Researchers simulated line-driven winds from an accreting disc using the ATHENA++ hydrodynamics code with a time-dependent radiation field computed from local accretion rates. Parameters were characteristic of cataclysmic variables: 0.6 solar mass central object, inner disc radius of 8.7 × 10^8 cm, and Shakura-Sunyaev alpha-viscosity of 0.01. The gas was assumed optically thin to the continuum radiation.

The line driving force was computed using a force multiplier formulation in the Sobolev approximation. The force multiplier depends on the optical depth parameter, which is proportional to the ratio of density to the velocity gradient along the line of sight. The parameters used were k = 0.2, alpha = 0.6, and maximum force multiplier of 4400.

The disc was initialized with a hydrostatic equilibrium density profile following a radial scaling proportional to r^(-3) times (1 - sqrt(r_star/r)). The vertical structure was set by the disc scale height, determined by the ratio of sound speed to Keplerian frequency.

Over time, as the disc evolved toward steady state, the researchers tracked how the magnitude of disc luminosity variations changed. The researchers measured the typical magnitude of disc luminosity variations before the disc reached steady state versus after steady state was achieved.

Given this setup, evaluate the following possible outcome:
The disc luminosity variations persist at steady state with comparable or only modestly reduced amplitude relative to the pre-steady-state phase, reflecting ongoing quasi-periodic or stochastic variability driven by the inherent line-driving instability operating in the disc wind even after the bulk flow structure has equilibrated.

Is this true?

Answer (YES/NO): NO